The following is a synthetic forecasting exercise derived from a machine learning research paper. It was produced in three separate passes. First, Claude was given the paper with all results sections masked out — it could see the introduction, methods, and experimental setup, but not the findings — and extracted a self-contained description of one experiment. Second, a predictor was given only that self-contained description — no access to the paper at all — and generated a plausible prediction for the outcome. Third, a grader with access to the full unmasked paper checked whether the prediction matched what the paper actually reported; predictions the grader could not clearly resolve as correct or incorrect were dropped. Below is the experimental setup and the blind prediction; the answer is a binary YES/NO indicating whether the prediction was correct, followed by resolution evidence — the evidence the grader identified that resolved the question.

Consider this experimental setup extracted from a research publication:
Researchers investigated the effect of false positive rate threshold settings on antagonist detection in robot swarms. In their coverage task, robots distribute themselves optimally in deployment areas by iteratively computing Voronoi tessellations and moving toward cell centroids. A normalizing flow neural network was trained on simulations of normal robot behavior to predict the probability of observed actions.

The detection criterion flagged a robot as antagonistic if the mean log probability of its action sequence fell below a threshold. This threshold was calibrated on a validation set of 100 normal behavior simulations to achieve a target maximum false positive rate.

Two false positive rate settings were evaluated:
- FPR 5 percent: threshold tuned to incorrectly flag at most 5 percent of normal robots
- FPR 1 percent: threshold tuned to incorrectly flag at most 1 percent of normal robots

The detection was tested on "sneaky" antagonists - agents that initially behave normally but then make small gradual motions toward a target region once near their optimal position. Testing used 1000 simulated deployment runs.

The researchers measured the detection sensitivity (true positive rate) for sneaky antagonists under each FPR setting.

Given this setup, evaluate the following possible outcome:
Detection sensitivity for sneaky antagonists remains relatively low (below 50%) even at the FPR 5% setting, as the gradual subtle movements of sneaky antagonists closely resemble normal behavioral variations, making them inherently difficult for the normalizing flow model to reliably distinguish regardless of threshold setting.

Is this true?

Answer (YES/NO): NO